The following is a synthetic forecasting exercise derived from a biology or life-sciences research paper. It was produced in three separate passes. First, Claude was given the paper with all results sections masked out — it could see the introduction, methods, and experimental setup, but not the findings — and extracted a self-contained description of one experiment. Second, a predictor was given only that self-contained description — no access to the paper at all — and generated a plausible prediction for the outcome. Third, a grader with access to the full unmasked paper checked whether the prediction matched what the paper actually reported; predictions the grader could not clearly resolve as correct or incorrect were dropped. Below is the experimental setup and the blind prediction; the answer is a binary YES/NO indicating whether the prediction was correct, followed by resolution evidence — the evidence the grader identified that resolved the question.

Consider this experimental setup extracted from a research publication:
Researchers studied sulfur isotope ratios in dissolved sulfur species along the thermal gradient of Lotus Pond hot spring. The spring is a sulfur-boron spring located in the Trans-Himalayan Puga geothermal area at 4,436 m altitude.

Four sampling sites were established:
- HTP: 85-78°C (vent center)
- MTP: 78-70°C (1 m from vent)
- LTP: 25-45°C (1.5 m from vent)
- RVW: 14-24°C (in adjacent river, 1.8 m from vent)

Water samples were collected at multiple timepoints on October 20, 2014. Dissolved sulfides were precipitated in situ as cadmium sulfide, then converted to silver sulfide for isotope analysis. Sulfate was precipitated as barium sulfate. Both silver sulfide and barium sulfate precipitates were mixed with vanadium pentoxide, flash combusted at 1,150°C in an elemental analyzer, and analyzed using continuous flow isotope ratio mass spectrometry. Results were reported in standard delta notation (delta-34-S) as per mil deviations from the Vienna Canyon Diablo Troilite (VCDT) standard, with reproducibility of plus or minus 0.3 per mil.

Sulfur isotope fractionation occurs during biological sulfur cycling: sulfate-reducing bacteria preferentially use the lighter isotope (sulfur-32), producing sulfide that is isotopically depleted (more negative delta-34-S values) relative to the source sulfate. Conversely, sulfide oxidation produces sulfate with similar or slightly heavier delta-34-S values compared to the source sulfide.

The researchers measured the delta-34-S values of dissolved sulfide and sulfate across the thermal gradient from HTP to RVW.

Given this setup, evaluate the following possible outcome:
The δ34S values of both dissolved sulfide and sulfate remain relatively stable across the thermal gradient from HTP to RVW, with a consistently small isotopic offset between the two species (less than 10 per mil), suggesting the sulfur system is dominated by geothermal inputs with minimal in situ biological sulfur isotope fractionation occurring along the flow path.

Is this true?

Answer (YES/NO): NO